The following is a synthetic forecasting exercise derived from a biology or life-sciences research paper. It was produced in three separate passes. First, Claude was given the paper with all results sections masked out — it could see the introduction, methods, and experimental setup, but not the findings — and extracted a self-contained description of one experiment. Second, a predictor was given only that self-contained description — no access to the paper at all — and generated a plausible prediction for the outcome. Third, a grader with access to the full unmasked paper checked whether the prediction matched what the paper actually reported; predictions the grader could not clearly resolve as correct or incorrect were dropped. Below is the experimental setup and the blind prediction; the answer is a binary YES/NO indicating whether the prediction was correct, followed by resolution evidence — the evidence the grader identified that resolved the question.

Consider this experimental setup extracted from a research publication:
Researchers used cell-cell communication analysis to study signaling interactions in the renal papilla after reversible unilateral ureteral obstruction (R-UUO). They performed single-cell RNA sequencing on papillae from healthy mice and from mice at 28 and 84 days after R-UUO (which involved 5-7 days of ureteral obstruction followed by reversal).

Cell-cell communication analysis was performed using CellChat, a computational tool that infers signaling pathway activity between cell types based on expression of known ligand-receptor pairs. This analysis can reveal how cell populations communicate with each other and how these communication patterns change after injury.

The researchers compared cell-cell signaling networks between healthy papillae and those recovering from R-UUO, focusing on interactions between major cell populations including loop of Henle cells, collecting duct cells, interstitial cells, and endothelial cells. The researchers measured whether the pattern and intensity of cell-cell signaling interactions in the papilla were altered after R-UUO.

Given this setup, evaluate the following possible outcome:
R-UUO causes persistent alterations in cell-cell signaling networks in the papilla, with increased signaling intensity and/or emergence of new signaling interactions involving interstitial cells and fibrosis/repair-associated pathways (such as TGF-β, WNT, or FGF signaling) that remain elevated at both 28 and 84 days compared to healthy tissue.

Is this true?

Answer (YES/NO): NO